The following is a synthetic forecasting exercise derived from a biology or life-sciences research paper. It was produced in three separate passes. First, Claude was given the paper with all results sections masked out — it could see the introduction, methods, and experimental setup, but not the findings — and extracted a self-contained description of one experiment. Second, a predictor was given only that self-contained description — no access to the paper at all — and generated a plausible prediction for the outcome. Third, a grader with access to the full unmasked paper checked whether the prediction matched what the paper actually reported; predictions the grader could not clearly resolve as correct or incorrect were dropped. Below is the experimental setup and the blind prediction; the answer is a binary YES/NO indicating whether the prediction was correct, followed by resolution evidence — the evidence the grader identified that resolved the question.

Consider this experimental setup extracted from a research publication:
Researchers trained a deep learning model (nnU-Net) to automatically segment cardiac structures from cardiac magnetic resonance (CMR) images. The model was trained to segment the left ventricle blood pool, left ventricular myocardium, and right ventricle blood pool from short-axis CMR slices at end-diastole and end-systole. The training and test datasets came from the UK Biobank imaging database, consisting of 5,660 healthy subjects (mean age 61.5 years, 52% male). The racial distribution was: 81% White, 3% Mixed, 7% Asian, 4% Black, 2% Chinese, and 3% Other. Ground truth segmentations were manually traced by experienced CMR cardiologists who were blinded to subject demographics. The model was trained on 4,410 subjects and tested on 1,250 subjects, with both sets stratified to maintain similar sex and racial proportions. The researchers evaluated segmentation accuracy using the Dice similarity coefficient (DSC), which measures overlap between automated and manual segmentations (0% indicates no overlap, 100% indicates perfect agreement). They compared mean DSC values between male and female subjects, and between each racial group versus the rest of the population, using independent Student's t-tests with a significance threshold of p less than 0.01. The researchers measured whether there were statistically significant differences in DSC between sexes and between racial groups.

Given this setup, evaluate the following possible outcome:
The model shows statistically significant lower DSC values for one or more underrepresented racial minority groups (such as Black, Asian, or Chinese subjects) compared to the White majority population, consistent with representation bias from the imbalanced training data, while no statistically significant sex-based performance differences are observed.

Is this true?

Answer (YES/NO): YES